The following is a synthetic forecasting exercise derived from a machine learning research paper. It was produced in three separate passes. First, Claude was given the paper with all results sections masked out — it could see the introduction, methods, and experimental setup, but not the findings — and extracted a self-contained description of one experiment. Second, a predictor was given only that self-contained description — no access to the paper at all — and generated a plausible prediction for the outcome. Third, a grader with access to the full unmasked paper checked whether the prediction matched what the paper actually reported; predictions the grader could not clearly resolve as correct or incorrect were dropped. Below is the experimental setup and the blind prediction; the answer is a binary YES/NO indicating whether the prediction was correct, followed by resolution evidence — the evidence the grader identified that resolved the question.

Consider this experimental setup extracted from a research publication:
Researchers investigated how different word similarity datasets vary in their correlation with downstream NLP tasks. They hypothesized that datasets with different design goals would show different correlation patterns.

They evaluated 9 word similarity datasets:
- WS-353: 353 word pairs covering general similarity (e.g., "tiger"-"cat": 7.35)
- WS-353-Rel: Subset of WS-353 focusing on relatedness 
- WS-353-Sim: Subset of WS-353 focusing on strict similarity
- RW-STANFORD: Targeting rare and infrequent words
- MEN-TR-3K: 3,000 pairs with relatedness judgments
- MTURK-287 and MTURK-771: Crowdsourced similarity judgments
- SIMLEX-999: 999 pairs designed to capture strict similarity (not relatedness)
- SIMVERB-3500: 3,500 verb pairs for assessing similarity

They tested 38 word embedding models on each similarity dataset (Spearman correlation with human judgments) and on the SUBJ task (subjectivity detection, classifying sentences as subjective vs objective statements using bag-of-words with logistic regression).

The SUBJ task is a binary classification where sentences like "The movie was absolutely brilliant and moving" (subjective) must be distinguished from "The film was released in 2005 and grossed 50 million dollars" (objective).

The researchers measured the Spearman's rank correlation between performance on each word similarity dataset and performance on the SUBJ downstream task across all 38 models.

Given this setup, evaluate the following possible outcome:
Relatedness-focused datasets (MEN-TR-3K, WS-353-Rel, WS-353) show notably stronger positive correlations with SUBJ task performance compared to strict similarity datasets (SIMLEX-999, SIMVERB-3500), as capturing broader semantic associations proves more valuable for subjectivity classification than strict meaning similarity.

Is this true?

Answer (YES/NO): NO